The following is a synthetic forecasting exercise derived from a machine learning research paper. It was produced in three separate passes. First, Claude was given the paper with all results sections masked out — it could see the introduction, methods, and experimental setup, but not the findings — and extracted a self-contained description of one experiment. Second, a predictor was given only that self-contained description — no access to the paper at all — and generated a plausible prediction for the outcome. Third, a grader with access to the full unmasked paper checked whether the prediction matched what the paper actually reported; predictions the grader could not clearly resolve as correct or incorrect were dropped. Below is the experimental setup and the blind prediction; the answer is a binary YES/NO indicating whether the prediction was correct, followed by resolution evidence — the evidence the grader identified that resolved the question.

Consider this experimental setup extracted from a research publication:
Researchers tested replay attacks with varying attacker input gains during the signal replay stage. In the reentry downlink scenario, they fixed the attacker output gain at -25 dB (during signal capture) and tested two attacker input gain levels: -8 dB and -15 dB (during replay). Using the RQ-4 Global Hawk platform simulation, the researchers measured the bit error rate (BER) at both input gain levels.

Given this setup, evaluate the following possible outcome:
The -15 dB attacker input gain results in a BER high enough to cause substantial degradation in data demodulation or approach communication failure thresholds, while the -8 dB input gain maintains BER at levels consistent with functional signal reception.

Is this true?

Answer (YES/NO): NO